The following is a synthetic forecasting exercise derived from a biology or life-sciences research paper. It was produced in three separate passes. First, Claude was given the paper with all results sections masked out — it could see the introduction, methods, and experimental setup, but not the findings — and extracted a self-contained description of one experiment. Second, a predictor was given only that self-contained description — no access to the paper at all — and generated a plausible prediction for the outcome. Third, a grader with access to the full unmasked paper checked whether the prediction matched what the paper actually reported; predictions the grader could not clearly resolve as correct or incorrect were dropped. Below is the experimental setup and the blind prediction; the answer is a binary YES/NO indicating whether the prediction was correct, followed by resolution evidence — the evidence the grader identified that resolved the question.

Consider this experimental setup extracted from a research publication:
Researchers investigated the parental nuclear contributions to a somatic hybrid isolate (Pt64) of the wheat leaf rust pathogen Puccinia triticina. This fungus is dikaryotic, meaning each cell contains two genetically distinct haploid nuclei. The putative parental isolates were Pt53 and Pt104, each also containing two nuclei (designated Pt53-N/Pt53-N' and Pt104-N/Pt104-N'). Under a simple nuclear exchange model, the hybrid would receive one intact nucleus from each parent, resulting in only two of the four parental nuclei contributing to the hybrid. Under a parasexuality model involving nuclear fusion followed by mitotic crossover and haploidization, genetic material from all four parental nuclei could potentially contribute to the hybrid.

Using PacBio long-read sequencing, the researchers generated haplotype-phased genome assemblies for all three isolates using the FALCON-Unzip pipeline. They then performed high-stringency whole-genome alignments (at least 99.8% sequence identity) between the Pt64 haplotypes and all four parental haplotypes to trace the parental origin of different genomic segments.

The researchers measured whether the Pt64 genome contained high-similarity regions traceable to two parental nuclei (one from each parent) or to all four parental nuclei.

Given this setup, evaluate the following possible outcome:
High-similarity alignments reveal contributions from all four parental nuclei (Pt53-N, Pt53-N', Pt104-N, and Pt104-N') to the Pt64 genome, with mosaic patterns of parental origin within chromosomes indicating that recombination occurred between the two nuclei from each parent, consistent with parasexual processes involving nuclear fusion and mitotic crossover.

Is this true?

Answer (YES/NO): YES